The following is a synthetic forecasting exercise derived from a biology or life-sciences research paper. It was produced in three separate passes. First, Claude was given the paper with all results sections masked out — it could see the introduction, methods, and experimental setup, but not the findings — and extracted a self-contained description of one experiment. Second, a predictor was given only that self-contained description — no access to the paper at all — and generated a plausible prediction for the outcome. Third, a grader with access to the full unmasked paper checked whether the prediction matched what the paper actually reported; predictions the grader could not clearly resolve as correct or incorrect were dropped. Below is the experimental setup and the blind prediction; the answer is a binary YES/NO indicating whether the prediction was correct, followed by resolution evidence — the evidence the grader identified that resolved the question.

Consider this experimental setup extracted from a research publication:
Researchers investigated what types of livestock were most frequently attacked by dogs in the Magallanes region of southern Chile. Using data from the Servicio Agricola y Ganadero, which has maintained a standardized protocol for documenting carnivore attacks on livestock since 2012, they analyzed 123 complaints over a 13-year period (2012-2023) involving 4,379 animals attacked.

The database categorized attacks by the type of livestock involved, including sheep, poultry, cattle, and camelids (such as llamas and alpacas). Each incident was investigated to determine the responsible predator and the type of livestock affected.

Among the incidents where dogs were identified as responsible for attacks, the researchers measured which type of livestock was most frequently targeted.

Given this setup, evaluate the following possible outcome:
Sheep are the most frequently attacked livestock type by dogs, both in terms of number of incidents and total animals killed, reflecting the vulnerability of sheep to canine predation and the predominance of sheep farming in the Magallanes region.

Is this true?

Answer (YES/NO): NO